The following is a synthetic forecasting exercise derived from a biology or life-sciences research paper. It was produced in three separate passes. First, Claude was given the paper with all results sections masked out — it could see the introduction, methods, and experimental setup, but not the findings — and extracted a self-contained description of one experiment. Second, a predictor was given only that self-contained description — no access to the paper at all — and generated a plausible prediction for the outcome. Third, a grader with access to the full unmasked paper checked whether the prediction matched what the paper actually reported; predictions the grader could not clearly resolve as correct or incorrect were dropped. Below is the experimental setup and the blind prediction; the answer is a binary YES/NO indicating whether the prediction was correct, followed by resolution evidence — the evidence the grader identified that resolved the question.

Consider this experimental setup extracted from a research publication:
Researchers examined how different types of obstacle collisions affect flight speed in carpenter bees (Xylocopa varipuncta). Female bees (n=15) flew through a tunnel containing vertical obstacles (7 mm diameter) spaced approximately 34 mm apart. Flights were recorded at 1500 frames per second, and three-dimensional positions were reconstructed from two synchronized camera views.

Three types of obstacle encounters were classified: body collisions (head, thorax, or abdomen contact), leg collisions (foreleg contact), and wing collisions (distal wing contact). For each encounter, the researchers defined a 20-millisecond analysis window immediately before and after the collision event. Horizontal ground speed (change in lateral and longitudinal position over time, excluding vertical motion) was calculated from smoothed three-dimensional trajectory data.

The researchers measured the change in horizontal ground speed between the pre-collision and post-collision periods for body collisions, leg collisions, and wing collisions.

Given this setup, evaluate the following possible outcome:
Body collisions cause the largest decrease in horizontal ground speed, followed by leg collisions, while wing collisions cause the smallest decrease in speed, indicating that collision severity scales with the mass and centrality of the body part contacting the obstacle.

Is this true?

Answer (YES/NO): NO